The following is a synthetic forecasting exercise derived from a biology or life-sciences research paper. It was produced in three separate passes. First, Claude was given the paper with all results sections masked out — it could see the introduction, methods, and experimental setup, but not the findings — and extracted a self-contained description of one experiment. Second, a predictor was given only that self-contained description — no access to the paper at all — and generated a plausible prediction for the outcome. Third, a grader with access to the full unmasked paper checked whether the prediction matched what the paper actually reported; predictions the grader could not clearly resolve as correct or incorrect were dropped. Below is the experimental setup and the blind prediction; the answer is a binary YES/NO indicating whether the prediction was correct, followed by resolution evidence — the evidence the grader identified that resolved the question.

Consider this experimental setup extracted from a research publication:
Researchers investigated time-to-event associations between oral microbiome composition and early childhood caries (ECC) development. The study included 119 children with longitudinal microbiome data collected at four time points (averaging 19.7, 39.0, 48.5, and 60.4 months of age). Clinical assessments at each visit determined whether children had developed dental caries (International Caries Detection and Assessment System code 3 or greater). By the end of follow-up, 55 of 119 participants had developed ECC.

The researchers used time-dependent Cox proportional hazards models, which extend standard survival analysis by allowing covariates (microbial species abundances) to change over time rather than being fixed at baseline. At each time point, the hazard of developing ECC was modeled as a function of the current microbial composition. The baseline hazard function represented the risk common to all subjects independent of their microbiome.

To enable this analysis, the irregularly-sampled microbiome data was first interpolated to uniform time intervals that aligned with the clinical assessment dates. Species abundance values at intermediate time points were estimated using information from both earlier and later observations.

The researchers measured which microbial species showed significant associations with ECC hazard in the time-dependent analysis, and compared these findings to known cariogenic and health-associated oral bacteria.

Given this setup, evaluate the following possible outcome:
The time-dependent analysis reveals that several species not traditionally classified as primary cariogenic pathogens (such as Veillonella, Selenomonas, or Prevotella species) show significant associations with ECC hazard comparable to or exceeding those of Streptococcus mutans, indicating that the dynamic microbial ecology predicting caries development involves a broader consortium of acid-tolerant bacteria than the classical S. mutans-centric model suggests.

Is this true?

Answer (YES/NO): YES